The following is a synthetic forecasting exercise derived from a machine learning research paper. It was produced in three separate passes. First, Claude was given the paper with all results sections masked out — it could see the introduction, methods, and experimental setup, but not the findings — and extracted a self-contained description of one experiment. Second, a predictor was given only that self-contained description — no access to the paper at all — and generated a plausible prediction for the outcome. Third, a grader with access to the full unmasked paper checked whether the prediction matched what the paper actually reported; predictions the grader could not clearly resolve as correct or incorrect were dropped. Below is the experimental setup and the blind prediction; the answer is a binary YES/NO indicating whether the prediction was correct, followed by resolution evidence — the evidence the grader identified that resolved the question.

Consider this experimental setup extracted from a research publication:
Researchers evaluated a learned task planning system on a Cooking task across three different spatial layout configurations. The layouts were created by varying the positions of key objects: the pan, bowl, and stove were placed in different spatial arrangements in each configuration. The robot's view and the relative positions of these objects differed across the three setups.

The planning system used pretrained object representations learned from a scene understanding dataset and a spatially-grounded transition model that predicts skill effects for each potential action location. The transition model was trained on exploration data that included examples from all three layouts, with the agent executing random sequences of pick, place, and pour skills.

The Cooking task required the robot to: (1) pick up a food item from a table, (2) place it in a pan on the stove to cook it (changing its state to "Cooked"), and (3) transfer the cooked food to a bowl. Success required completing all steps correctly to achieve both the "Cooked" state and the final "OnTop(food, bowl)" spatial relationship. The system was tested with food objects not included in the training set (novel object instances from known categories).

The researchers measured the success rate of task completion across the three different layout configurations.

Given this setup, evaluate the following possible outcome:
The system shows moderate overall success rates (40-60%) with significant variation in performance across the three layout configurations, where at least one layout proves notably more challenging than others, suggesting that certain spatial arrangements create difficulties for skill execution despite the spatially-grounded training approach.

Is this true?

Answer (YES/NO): NO